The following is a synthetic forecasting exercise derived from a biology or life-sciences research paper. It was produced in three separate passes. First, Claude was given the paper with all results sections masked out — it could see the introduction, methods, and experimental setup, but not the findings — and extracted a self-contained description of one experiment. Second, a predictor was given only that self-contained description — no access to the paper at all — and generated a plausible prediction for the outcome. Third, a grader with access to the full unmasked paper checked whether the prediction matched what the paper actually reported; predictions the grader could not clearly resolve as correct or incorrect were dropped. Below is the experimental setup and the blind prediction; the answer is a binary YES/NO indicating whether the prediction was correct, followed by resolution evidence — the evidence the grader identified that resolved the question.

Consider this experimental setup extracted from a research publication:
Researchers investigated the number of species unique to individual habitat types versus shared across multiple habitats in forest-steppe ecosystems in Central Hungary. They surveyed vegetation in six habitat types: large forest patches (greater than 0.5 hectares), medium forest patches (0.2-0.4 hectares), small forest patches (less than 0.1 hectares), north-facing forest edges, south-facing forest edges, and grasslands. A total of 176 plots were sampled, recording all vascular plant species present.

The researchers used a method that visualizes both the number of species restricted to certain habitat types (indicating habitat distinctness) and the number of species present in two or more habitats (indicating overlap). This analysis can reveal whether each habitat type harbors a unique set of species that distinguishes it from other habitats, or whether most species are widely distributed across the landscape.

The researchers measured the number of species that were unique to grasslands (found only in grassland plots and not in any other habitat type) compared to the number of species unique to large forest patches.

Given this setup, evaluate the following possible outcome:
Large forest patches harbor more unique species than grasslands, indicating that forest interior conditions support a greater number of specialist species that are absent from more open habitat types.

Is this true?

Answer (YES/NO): NO